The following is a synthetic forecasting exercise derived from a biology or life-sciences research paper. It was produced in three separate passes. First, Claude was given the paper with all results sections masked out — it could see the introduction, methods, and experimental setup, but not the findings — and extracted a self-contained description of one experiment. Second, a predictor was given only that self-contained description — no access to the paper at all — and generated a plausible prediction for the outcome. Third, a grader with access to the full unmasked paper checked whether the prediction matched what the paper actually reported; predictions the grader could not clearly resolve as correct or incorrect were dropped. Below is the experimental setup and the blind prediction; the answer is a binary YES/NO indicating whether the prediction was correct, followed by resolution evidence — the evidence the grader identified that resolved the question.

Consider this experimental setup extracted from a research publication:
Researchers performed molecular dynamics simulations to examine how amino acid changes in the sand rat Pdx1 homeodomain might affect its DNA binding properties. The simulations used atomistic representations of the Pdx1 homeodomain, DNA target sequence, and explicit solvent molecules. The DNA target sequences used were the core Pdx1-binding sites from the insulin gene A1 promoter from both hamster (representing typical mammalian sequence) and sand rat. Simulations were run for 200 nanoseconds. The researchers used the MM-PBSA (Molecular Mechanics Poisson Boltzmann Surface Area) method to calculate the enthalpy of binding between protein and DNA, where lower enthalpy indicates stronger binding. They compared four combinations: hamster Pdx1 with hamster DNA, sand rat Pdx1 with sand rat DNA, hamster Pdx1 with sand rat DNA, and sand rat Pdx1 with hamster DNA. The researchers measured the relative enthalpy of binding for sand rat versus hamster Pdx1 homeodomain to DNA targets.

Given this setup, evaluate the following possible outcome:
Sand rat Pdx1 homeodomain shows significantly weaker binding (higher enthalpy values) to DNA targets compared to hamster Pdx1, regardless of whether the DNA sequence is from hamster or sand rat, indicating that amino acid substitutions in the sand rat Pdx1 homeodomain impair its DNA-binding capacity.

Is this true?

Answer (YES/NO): NO